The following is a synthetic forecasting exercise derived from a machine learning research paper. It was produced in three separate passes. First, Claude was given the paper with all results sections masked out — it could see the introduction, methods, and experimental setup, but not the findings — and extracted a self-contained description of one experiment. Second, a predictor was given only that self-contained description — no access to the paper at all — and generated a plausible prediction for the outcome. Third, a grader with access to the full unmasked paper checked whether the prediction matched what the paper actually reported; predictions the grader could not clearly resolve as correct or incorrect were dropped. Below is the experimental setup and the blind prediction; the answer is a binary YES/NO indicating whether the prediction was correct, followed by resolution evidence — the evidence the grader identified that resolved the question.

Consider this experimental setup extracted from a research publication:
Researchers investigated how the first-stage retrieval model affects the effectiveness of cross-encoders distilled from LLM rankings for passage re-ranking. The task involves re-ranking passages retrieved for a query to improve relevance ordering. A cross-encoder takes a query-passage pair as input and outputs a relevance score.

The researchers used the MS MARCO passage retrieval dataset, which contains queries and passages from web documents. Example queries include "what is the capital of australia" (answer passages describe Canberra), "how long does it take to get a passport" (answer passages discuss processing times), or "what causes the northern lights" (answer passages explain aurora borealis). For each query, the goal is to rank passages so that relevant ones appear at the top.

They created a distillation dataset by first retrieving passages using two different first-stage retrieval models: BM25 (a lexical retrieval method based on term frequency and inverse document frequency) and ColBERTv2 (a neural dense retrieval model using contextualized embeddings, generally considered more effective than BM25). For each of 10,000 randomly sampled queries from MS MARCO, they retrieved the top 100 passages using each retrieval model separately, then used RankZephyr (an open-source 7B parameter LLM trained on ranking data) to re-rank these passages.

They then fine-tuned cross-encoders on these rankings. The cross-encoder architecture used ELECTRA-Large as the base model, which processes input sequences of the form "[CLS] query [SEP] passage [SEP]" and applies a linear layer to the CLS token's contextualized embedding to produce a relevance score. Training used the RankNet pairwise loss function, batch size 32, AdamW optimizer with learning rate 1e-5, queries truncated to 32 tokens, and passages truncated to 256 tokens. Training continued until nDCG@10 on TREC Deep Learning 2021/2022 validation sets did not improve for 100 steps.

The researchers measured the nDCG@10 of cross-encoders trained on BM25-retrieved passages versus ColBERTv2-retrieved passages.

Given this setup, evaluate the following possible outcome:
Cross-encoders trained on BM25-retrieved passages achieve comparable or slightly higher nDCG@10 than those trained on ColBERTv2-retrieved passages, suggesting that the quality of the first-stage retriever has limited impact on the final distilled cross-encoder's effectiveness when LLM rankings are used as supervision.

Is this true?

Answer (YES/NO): NO